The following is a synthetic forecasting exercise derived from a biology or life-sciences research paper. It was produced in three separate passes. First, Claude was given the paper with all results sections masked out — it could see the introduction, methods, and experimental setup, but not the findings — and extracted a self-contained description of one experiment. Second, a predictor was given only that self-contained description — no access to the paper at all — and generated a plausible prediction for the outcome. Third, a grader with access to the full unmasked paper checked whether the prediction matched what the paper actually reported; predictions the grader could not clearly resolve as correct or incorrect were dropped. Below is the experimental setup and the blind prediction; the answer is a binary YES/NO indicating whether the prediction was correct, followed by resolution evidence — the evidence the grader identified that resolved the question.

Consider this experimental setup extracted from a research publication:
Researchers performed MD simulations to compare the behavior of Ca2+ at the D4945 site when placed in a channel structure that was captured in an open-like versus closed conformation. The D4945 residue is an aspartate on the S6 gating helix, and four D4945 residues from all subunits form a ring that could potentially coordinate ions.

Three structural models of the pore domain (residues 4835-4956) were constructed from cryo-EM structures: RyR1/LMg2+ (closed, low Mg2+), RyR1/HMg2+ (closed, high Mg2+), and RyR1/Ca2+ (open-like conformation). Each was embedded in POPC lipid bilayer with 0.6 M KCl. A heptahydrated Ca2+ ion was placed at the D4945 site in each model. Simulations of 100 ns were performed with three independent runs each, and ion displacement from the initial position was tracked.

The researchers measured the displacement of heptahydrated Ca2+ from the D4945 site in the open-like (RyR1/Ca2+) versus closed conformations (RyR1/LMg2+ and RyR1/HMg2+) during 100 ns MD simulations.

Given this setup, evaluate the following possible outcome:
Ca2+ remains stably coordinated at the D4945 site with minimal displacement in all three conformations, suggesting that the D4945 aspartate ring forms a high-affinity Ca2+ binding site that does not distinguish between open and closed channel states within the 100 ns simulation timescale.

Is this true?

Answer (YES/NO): NO